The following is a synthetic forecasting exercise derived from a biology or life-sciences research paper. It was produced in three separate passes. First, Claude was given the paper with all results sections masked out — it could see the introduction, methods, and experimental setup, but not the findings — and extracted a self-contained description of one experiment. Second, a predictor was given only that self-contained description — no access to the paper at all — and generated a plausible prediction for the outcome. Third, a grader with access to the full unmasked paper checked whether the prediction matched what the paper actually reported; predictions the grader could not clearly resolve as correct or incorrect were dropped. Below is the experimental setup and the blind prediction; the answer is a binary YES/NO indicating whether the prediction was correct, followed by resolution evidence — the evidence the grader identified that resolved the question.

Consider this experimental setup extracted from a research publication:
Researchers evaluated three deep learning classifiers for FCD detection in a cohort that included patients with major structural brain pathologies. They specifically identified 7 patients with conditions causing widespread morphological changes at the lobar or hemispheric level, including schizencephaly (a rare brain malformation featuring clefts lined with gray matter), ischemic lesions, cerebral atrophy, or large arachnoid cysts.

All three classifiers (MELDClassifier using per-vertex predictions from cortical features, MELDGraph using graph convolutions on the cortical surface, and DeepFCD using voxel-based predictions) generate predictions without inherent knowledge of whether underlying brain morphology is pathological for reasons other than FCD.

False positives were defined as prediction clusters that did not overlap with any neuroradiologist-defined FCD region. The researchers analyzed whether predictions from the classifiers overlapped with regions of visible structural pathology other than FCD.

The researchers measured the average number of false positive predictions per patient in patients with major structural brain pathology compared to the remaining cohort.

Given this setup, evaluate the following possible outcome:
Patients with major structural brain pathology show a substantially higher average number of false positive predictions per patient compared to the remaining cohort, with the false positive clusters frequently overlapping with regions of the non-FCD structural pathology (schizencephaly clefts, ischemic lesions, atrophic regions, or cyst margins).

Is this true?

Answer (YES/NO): NO